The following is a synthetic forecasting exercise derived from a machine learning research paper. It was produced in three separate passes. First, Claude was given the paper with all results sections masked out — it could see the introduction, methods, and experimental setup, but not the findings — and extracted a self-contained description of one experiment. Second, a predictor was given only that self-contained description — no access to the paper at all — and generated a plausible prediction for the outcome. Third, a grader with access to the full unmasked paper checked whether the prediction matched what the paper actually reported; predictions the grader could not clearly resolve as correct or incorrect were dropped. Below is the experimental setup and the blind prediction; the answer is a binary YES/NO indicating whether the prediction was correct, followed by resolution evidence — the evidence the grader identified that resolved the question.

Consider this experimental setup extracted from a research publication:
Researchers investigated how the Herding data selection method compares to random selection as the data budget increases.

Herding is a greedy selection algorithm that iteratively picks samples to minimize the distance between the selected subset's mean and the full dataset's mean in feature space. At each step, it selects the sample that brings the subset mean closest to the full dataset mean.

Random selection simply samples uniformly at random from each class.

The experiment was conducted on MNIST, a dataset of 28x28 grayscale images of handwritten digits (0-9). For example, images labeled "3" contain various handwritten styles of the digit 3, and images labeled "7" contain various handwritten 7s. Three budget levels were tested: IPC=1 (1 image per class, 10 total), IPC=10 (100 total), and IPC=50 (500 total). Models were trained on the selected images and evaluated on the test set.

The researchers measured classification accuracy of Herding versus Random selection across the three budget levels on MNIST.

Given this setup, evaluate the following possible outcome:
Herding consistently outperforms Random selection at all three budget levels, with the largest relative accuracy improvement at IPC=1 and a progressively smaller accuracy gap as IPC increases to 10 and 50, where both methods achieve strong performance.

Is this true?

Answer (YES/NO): NO